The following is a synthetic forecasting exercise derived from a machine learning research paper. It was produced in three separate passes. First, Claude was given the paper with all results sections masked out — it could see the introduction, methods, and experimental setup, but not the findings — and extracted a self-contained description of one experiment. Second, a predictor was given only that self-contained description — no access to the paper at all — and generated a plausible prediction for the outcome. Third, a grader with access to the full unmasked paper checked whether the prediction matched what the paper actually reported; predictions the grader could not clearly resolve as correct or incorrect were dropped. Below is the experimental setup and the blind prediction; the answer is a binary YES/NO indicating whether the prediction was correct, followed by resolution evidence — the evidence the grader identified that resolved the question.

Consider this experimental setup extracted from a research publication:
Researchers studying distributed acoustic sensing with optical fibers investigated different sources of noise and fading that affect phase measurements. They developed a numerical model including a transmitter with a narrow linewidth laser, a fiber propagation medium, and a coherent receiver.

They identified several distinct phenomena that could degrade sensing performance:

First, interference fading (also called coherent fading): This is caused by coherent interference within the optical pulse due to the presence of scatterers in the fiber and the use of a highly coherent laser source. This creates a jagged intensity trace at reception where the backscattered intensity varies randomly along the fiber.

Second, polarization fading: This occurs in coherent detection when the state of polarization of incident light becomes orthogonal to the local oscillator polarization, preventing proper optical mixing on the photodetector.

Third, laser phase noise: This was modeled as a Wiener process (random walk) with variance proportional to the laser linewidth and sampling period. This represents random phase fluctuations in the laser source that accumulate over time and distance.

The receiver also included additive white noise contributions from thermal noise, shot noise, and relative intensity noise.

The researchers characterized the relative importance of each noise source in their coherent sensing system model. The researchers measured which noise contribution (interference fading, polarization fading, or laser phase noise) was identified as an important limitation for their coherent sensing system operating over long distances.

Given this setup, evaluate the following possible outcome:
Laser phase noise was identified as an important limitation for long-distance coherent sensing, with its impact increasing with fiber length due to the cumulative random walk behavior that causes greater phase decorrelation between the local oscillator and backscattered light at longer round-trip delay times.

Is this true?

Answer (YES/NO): YES